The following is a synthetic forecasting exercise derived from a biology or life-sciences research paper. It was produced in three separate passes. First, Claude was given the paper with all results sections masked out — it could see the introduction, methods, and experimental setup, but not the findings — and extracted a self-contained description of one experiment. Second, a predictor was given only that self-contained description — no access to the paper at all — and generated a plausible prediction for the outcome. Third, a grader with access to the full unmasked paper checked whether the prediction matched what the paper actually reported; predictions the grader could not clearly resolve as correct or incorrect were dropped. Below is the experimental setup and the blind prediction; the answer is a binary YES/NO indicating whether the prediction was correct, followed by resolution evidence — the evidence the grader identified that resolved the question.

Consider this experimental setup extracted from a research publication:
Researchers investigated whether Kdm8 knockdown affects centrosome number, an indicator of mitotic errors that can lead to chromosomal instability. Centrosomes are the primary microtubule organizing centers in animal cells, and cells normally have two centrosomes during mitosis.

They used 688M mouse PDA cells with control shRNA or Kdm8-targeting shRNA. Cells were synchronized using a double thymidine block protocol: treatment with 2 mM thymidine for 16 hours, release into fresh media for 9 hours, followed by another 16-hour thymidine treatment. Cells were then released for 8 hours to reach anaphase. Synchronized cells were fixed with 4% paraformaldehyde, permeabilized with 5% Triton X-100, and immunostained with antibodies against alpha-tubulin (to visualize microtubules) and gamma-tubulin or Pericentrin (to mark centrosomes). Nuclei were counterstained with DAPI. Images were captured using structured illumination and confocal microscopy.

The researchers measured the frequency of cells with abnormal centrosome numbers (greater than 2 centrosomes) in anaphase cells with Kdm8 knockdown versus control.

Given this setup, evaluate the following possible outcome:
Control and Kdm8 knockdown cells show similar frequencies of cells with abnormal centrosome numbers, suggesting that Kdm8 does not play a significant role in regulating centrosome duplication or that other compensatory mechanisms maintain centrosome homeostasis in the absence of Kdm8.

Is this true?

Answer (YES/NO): NO